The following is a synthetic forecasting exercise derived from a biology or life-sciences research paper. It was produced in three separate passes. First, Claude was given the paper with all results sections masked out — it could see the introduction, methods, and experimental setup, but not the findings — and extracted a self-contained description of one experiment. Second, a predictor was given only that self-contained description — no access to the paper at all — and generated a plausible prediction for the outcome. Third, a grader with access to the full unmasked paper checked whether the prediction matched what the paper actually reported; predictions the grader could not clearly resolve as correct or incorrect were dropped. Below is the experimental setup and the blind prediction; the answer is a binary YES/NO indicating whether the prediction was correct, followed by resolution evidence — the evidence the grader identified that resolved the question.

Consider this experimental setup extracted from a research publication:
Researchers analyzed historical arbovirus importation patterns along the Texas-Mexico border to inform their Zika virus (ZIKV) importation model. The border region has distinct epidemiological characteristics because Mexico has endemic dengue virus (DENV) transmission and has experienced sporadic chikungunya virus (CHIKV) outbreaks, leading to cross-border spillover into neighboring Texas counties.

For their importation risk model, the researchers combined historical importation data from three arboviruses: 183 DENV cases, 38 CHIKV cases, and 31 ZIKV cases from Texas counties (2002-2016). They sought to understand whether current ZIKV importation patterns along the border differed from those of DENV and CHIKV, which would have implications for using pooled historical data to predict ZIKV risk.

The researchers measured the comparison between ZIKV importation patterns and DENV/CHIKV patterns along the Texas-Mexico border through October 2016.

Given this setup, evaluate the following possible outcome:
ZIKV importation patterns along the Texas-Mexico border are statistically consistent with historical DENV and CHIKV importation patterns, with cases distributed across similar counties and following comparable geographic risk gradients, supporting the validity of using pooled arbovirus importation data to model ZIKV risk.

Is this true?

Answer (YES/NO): NO